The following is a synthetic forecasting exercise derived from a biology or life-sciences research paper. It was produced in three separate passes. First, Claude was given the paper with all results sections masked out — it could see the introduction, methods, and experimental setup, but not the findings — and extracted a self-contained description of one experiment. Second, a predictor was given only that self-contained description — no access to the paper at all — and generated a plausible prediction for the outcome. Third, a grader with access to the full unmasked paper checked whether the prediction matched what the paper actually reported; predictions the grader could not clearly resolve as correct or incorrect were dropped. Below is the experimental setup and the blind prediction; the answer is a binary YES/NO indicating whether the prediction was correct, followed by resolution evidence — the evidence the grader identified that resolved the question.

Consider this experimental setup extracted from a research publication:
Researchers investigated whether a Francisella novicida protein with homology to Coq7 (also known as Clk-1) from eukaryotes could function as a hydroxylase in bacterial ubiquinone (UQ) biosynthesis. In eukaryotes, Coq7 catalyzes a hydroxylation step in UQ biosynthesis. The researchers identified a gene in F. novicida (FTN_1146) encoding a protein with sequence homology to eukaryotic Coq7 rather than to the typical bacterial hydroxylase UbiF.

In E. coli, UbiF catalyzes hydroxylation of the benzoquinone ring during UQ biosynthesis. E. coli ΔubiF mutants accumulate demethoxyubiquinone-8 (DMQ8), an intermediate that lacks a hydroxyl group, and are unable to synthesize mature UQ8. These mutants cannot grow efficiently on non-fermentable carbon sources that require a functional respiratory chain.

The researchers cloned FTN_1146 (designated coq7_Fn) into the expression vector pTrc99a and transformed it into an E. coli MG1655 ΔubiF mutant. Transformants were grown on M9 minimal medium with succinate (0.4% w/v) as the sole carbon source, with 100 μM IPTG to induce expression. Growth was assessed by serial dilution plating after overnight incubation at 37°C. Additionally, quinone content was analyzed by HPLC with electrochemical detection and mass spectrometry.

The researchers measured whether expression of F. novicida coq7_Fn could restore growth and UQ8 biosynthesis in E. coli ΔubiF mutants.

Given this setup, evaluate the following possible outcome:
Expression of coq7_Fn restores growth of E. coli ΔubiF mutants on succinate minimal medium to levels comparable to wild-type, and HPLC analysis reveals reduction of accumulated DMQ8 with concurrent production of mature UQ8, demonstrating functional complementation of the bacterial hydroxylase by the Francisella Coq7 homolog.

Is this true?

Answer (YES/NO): YES